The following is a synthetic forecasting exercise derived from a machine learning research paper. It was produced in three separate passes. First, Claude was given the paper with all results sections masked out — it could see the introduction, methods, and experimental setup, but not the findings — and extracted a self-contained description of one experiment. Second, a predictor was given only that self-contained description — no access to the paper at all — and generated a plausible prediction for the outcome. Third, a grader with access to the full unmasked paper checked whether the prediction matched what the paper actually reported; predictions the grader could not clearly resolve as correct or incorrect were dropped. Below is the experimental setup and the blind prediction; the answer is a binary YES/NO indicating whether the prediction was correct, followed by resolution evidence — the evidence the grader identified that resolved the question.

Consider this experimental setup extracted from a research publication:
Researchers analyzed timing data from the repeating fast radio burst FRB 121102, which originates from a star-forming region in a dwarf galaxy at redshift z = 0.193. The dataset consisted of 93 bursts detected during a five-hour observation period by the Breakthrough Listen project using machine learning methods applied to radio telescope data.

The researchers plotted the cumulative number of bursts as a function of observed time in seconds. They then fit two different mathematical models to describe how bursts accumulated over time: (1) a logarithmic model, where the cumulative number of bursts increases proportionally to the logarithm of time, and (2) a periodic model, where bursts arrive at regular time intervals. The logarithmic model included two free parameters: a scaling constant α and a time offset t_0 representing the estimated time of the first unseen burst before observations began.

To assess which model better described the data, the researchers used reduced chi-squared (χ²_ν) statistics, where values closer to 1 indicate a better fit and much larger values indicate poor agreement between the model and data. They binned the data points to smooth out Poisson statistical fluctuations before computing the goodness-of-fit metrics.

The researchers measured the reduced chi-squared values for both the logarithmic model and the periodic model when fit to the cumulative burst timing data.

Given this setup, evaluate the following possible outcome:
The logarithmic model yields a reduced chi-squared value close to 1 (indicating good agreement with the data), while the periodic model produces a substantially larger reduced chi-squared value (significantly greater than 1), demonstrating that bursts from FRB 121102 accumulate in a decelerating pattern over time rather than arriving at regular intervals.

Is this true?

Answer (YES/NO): NO